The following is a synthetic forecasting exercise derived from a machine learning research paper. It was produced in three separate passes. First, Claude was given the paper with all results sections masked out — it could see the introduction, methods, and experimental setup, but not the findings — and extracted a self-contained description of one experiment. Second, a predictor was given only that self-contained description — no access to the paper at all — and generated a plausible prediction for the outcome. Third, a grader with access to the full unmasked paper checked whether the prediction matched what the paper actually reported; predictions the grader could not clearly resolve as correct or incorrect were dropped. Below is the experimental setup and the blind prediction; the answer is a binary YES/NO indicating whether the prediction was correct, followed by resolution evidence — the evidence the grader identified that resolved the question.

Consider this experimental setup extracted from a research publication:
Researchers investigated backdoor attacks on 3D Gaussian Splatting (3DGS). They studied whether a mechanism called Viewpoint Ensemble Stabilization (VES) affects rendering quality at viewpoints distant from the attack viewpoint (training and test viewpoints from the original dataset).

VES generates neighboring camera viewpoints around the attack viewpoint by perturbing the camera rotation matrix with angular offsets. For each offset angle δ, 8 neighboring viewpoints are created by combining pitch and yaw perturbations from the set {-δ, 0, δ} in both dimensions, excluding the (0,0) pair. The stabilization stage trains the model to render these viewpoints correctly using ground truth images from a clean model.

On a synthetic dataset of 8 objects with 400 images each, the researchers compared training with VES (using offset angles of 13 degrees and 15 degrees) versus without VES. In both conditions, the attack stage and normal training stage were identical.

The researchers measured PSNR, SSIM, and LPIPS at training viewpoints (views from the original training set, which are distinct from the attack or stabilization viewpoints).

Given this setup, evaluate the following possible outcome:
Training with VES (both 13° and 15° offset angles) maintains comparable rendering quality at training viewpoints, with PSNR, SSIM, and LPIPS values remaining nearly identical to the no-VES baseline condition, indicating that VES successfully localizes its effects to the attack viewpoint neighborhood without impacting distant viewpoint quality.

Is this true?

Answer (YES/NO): NO